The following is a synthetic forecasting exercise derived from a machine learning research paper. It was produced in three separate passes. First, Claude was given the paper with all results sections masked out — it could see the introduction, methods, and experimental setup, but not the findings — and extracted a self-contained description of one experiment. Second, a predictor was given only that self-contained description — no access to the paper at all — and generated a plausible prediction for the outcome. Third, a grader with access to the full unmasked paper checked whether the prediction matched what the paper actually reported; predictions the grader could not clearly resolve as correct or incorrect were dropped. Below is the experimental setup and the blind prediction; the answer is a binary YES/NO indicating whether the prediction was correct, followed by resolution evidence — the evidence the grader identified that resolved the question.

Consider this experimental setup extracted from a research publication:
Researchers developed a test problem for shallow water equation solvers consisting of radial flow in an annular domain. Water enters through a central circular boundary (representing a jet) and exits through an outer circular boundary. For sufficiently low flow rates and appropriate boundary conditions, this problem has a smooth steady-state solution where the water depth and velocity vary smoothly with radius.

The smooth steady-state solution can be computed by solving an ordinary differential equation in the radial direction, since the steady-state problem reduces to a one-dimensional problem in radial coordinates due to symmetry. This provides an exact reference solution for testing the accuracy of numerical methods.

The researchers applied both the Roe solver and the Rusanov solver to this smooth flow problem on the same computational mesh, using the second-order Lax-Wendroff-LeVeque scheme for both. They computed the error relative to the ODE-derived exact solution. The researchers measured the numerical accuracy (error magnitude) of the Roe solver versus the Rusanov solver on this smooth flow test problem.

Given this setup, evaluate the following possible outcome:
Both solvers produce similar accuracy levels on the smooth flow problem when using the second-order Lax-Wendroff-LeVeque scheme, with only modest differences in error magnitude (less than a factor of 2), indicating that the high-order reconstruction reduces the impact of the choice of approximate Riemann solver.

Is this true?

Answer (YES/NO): NO